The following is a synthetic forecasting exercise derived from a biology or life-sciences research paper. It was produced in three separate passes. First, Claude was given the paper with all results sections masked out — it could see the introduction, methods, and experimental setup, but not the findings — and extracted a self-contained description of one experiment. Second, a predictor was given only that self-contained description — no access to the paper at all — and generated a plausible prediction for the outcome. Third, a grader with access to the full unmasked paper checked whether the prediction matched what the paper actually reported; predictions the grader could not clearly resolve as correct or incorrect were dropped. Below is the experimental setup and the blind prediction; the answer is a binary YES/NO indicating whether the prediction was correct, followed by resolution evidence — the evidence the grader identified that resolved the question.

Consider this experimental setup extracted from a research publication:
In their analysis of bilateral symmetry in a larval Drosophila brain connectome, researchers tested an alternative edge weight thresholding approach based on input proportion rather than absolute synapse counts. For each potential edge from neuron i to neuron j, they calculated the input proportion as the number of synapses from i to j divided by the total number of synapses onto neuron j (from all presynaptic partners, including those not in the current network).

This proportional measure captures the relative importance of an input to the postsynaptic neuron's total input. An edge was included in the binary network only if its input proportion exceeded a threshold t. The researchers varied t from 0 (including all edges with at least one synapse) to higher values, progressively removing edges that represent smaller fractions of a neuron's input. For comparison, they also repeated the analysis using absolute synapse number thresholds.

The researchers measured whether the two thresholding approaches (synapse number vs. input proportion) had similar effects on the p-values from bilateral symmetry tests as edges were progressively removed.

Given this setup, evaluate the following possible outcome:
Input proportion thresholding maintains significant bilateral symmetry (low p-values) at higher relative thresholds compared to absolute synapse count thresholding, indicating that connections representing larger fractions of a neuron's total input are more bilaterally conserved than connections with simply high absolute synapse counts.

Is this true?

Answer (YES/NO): NO